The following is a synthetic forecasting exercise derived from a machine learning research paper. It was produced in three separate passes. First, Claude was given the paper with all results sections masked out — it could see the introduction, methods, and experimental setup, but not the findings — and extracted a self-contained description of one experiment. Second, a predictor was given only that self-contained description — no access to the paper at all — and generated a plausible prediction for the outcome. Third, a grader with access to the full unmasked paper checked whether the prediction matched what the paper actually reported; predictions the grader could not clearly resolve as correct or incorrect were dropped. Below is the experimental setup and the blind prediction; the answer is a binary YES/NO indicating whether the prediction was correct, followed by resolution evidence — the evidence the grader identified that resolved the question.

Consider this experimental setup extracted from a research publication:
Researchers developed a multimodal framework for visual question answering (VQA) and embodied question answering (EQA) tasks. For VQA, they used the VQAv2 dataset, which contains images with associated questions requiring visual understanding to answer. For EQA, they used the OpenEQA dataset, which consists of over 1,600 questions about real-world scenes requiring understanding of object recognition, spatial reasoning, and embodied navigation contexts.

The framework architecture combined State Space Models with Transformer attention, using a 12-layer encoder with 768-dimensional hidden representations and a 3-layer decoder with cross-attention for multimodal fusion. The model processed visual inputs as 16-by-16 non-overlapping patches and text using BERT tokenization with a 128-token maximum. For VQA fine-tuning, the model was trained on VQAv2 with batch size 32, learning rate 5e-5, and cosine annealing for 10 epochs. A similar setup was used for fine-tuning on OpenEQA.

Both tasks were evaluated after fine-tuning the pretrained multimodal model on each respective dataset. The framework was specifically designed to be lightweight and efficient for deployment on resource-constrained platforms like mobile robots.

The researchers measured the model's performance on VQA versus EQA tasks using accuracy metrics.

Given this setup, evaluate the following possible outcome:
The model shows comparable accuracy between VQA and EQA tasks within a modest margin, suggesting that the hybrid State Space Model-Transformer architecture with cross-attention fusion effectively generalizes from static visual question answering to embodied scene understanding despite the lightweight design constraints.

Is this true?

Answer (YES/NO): NO